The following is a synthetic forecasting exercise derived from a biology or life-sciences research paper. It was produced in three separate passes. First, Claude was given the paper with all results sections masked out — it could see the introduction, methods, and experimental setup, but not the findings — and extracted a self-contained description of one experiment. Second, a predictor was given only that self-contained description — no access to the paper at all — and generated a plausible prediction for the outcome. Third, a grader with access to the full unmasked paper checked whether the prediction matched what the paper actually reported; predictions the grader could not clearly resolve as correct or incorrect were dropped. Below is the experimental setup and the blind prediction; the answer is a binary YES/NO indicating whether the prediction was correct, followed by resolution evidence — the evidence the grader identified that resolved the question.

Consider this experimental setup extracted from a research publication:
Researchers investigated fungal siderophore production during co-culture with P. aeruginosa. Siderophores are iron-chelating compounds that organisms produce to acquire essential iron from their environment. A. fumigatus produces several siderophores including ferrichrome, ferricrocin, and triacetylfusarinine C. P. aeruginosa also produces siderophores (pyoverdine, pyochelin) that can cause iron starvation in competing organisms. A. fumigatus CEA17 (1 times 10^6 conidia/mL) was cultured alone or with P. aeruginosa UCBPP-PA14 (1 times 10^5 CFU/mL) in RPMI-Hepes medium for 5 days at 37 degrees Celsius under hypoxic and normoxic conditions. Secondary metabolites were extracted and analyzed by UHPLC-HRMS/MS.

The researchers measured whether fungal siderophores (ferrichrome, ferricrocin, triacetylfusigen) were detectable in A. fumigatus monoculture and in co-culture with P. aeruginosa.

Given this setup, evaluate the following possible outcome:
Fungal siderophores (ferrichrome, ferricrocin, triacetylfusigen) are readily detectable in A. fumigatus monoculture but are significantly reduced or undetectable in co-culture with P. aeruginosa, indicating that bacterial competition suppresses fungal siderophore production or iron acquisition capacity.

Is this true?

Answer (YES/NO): YES